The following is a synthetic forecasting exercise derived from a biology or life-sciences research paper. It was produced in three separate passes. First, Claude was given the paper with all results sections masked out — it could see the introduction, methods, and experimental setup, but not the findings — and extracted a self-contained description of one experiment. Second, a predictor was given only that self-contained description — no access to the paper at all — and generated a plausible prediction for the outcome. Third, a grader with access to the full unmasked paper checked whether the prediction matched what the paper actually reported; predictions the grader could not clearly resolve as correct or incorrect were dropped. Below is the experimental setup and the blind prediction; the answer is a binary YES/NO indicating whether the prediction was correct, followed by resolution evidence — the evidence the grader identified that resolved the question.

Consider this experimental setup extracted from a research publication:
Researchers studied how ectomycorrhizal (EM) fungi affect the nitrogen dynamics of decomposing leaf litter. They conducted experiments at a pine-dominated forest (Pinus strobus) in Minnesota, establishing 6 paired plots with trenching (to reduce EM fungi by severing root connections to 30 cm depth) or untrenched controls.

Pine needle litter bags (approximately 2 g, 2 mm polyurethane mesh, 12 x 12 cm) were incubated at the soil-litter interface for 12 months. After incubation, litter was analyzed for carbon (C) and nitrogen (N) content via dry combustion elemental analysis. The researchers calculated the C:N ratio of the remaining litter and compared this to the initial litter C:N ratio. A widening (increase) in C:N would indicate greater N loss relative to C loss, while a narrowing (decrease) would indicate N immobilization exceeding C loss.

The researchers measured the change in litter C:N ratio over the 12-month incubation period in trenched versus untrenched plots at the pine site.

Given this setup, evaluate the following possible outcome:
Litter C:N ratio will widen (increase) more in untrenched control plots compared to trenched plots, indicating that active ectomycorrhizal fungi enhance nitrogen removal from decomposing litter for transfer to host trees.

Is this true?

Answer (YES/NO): YES